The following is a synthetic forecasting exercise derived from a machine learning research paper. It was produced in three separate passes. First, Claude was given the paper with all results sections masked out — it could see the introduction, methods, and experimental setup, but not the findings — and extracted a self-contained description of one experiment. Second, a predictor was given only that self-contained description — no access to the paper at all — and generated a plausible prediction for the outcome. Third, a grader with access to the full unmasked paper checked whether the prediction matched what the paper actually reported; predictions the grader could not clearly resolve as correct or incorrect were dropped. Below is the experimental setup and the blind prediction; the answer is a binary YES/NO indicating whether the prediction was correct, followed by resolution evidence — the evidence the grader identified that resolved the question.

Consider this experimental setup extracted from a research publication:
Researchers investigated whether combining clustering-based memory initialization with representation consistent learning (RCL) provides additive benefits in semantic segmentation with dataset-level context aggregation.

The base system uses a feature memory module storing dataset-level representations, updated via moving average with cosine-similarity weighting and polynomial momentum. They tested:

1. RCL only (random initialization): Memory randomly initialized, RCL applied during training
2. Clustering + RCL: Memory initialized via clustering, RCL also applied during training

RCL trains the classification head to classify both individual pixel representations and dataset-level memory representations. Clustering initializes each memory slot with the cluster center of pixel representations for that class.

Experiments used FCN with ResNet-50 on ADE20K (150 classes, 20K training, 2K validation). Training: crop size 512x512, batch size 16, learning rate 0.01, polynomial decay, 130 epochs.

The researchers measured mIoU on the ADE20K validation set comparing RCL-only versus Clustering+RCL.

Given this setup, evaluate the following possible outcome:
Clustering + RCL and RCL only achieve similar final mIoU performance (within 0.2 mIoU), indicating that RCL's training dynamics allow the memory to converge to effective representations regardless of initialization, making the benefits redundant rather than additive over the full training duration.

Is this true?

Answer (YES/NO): YES